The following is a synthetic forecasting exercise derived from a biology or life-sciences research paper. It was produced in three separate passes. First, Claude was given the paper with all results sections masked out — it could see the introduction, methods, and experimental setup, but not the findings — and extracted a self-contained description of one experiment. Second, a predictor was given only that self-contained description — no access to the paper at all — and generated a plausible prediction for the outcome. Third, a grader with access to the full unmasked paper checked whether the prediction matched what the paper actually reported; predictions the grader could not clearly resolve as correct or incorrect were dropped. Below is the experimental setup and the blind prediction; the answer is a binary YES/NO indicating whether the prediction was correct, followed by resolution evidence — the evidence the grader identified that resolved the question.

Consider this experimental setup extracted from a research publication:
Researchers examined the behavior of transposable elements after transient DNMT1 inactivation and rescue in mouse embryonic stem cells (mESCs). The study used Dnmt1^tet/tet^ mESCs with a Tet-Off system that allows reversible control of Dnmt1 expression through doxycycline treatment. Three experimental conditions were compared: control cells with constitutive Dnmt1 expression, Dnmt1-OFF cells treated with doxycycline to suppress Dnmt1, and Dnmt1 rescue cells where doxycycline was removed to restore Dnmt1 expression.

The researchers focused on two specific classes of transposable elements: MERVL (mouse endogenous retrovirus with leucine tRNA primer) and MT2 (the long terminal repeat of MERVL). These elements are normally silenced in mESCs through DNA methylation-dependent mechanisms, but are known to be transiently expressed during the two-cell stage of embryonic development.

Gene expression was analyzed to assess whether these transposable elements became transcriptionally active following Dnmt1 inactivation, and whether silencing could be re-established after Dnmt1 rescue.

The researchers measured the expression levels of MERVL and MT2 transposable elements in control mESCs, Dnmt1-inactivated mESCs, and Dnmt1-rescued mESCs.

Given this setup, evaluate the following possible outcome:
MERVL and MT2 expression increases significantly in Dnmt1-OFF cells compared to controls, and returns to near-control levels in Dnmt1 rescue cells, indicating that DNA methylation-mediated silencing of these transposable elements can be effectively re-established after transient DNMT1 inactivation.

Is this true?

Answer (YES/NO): NO